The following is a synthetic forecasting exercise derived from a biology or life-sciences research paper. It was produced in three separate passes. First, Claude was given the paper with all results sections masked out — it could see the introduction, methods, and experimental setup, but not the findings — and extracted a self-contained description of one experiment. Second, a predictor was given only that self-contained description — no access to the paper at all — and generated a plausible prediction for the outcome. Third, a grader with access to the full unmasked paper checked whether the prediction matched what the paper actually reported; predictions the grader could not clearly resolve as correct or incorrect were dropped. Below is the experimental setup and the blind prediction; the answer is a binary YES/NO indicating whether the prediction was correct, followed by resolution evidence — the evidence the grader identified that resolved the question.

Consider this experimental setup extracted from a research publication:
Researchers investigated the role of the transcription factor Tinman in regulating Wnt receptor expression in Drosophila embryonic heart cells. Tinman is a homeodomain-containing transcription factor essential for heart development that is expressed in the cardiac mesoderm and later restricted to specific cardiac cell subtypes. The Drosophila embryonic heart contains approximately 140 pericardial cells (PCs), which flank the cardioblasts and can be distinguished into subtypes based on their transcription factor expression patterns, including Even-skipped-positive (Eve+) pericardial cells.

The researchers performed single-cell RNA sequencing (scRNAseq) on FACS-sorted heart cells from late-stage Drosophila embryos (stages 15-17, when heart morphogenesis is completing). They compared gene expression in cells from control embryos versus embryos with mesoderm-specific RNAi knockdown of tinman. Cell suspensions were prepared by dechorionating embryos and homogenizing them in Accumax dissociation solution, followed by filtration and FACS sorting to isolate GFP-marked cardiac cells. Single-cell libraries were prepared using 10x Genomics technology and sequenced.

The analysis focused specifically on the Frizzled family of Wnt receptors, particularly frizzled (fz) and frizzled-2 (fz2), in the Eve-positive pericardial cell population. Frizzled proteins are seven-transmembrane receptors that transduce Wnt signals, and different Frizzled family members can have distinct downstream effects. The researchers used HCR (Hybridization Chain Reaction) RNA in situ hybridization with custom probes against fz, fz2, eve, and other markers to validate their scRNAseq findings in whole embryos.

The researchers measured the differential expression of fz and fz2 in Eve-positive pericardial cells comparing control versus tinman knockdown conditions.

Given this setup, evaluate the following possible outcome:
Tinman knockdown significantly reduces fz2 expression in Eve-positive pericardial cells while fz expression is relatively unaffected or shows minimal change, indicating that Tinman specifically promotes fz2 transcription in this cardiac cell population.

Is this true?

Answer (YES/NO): NO